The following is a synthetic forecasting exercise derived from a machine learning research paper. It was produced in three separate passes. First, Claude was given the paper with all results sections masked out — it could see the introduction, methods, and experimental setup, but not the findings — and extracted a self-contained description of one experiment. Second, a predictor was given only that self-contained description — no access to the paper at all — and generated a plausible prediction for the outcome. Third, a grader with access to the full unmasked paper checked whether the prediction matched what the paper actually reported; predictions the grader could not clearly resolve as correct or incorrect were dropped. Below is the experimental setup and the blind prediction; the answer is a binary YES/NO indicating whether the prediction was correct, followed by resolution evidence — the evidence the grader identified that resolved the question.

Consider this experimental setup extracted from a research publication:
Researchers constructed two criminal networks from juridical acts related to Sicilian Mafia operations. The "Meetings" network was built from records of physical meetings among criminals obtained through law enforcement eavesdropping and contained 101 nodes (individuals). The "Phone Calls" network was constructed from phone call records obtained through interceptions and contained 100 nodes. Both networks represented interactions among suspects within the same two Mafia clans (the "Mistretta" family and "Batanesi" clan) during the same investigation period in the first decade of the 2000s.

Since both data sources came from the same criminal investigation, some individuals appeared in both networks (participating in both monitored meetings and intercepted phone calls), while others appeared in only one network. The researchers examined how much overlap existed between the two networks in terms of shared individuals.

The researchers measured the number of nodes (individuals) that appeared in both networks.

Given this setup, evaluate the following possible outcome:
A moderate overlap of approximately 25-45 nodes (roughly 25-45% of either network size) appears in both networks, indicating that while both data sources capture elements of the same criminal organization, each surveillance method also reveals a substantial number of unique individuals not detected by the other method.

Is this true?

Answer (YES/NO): NO